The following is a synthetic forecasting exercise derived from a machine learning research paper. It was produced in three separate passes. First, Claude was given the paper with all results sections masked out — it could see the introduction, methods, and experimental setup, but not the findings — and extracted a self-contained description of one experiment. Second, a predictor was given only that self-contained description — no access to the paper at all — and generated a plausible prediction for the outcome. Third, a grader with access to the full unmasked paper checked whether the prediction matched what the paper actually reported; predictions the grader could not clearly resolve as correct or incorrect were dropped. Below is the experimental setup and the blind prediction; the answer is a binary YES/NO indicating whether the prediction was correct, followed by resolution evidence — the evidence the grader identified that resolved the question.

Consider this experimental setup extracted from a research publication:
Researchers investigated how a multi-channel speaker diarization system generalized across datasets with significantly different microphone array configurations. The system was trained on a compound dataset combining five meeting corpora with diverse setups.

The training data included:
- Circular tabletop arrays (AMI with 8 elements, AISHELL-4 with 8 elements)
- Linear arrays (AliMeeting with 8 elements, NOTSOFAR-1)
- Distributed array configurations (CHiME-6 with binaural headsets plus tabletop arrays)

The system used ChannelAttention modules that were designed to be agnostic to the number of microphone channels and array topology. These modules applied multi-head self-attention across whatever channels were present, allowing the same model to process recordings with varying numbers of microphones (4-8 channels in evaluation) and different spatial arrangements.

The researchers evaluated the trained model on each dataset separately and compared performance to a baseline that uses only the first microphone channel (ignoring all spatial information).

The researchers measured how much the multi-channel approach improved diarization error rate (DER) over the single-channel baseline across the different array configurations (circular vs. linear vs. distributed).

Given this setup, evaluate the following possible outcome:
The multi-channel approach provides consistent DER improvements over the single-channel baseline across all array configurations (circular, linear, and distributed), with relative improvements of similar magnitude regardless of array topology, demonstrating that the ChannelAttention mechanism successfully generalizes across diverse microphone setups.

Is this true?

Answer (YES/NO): NO